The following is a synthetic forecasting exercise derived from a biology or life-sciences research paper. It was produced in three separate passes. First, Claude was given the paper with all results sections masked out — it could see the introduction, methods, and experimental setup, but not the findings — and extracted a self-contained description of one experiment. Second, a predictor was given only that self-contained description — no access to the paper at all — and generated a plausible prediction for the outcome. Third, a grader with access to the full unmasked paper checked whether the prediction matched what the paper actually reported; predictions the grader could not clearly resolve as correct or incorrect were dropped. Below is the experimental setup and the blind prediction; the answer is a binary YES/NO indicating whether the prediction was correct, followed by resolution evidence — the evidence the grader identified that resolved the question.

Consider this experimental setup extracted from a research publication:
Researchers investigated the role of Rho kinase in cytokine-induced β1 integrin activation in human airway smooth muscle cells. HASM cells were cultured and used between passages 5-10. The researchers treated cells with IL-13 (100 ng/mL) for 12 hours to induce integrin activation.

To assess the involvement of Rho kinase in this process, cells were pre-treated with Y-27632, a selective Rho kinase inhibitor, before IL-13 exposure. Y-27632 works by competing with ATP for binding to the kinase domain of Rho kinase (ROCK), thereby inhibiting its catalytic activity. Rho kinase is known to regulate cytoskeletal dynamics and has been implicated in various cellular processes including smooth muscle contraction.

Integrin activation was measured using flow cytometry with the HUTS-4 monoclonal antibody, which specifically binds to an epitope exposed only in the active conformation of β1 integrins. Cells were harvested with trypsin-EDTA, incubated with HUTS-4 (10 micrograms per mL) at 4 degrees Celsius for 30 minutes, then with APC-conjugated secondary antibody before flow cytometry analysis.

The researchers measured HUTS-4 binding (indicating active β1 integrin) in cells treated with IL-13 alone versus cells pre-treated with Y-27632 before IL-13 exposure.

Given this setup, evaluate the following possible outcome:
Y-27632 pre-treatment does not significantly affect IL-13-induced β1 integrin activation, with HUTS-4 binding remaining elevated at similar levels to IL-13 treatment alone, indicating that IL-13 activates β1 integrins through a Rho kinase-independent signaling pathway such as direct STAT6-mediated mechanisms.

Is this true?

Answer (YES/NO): NO